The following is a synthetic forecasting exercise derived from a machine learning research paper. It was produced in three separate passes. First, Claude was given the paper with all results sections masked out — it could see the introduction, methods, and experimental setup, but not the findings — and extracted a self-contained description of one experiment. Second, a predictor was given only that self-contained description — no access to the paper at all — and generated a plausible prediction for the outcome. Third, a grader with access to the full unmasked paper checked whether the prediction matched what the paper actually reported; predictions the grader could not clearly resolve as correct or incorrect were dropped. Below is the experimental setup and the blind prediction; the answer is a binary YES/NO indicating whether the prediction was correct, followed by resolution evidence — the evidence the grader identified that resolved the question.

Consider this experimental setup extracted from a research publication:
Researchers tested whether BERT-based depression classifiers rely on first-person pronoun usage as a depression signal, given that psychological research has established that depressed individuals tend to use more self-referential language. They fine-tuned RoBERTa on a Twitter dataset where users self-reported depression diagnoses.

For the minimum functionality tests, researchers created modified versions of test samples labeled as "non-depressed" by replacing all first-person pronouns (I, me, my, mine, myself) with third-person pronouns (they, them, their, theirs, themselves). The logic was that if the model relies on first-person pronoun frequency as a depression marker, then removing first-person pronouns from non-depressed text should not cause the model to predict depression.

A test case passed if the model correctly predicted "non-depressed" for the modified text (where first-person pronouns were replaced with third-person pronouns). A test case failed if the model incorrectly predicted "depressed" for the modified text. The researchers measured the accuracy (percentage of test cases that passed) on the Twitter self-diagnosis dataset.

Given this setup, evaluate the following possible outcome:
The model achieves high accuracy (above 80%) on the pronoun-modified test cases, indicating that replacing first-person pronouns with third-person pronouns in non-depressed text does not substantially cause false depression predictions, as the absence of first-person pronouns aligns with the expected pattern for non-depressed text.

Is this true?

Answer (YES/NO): NO